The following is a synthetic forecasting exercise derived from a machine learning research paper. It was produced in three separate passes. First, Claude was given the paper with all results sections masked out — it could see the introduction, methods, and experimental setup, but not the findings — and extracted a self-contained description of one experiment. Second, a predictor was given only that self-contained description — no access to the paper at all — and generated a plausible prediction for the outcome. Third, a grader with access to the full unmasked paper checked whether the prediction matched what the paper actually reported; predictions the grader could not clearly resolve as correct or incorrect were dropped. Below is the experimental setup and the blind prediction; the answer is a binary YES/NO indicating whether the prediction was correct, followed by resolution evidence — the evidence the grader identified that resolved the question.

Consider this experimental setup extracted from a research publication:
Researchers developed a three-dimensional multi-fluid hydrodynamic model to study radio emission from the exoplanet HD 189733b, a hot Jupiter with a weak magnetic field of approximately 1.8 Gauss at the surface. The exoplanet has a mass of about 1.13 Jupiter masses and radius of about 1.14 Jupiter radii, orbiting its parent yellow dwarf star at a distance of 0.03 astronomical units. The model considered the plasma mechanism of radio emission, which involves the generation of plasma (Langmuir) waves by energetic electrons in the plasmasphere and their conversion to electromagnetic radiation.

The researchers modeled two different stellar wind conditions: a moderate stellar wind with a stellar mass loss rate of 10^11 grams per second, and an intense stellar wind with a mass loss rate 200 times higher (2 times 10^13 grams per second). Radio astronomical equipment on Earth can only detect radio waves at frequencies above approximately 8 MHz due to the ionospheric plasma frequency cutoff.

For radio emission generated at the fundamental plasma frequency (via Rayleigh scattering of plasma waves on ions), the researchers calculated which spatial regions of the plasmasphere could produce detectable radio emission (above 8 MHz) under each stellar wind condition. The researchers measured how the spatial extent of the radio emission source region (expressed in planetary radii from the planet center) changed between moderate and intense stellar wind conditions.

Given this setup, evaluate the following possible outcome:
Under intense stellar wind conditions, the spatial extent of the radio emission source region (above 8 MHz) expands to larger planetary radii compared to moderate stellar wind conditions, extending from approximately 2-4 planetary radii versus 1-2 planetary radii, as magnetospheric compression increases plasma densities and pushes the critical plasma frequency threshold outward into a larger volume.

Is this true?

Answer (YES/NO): NO